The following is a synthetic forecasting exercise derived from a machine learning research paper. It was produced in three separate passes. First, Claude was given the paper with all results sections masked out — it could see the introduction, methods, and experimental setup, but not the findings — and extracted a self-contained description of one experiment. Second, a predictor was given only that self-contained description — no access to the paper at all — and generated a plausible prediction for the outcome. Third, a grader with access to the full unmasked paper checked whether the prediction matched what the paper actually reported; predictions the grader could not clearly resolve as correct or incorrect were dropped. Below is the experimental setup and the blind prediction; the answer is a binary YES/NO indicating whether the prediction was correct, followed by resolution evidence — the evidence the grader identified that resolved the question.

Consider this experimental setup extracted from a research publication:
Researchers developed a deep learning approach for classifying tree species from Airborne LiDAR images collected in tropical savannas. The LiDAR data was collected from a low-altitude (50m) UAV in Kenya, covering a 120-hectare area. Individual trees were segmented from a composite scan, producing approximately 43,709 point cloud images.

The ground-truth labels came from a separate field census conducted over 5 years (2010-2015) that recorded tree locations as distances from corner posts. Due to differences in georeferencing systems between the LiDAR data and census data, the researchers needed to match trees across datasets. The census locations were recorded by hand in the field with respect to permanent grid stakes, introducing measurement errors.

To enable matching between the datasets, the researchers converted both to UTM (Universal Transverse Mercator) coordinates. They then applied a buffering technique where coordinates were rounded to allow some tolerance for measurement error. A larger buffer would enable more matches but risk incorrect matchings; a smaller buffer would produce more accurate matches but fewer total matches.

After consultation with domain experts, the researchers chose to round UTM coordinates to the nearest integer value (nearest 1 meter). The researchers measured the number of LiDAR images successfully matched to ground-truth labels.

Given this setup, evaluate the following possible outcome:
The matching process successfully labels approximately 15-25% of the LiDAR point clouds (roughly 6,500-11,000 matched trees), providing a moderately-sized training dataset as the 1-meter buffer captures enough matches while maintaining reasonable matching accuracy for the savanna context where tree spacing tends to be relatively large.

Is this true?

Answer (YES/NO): NO